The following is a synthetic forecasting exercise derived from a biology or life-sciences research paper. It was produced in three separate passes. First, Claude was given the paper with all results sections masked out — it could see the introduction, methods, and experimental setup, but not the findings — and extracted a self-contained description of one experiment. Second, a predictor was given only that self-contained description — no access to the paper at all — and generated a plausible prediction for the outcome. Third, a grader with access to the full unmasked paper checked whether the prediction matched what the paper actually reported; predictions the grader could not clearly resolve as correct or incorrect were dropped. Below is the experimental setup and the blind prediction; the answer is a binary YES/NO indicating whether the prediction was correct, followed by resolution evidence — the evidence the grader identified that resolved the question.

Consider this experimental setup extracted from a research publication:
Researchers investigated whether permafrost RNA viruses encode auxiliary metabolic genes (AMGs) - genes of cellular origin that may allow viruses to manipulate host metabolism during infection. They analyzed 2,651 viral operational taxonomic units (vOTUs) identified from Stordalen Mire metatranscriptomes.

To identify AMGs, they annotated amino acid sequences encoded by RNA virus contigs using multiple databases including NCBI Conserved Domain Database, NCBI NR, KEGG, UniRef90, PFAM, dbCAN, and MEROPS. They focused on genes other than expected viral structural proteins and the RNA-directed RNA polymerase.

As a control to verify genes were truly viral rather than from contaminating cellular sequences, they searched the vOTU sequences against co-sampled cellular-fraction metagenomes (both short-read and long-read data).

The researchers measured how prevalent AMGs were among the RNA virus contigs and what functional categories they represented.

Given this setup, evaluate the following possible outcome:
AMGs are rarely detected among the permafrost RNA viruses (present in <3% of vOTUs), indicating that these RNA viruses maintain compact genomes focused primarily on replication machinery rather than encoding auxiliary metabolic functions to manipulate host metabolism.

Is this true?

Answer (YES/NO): NO